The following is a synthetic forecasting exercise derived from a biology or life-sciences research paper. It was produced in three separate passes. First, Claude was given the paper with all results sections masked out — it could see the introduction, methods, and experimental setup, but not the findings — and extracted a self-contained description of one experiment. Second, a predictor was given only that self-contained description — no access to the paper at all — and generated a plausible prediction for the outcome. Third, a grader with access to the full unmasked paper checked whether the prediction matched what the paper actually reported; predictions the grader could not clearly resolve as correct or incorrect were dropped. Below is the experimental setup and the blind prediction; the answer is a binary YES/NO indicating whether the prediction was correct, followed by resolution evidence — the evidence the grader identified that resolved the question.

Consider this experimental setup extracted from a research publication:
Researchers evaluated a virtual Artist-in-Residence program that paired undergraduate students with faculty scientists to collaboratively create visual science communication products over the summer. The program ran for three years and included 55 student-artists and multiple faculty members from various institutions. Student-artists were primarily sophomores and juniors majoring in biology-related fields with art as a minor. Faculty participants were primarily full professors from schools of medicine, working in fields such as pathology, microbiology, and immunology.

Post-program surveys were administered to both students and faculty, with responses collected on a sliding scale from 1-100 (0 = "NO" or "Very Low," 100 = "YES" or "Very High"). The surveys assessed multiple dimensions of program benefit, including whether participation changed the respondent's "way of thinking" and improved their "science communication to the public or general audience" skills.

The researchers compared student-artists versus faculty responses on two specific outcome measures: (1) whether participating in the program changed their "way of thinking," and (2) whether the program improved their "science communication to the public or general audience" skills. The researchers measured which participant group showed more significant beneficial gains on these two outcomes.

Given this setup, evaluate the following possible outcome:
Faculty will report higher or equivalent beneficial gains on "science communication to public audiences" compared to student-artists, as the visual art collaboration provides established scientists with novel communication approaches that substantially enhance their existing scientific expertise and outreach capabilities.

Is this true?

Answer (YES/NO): YES